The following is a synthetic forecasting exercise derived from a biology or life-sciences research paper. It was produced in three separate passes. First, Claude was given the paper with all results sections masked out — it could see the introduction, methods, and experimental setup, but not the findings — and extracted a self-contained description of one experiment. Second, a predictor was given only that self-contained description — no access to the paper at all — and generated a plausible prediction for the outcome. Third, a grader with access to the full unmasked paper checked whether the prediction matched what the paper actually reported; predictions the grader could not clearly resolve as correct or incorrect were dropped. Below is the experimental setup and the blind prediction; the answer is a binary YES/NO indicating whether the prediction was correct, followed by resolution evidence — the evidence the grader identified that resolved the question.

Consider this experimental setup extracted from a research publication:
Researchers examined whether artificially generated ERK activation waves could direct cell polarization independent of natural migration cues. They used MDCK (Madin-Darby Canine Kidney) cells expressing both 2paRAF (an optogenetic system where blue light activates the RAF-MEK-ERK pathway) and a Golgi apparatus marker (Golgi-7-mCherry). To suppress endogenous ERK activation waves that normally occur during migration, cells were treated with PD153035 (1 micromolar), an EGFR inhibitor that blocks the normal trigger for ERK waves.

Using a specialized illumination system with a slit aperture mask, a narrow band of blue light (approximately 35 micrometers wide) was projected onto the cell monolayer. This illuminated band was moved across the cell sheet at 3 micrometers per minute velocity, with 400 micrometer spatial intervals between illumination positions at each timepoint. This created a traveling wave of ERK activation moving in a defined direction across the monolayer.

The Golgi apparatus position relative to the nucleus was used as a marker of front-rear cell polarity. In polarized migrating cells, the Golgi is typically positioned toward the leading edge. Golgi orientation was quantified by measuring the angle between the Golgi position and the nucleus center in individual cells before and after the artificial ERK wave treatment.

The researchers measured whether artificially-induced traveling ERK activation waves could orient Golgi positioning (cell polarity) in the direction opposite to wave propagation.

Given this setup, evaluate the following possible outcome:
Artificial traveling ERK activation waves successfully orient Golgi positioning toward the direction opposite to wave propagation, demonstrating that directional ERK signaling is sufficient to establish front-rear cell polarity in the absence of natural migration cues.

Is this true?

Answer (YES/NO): YES